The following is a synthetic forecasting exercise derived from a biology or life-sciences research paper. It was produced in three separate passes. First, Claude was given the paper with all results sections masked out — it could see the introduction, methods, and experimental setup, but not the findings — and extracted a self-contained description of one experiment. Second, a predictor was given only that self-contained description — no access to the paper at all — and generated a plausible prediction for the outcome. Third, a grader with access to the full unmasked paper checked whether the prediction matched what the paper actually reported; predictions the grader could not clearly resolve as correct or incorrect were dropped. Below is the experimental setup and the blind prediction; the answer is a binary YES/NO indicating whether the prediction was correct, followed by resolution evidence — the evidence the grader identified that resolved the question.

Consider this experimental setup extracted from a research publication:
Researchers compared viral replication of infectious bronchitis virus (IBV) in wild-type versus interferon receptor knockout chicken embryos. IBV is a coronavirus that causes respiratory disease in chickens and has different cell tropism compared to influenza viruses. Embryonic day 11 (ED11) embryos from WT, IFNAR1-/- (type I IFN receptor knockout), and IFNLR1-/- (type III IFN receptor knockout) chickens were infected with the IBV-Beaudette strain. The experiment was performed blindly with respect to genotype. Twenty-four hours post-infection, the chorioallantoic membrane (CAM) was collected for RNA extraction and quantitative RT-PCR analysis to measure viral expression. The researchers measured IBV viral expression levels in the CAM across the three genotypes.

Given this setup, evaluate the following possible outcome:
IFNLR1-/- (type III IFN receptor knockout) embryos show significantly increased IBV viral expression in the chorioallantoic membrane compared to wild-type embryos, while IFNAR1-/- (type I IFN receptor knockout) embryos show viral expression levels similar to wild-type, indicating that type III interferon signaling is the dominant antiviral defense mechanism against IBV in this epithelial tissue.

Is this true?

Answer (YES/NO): NO